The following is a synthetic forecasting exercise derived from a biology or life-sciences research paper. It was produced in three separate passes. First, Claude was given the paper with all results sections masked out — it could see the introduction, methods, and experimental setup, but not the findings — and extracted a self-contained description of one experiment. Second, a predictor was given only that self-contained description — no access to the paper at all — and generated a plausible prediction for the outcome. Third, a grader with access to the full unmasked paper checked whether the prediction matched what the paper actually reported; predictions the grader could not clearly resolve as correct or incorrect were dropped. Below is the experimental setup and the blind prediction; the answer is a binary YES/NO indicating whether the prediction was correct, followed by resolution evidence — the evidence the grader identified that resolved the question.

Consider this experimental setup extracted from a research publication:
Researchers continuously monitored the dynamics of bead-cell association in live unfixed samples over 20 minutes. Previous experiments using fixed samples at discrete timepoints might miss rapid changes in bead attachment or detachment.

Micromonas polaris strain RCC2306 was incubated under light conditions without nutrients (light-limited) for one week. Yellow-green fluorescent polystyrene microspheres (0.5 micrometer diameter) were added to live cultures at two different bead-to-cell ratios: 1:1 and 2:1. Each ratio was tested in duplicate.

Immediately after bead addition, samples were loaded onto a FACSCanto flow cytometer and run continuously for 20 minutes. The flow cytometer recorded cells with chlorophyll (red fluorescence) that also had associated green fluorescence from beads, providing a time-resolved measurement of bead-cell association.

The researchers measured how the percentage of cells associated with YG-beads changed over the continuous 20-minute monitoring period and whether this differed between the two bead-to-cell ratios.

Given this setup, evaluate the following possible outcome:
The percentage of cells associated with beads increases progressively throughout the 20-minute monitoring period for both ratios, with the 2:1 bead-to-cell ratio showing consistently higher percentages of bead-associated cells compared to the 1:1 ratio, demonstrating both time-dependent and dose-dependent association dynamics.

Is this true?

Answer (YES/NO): NO